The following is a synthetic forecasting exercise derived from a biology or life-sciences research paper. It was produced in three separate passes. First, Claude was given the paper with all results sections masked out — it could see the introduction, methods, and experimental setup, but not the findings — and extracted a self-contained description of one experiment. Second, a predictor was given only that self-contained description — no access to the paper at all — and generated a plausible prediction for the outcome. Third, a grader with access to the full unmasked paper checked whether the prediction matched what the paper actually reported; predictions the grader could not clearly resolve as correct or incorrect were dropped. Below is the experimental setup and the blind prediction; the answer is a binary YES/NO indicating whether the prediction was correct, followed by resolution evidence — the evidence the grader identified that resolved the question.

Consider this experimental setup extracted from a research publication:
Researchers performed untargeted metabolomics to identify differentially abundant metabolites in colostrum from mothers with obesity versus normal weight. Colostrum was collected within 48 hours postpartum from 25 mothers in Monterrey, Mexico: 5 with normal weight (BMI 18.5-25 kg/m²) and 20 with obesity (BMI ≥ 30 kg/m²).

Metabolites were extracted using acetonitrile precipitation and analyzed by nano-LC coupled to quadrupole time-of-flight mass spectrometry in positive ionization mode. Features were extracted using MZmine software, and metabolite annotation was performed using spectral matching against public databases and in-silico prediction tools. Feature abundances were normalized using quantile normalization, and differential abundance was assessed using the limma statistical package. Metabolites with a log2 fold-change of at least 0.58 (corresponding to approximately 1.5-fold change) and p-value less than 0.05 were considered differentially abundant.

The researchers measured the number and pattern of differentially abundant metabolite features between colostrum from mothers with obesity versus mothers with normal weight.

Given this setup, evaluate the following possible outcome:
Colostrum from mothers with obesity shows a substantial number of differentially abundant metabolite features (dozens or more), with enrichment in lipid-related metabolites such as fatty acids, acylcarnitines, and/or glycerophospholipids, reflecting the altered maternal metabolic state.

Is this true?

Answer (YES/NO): NO